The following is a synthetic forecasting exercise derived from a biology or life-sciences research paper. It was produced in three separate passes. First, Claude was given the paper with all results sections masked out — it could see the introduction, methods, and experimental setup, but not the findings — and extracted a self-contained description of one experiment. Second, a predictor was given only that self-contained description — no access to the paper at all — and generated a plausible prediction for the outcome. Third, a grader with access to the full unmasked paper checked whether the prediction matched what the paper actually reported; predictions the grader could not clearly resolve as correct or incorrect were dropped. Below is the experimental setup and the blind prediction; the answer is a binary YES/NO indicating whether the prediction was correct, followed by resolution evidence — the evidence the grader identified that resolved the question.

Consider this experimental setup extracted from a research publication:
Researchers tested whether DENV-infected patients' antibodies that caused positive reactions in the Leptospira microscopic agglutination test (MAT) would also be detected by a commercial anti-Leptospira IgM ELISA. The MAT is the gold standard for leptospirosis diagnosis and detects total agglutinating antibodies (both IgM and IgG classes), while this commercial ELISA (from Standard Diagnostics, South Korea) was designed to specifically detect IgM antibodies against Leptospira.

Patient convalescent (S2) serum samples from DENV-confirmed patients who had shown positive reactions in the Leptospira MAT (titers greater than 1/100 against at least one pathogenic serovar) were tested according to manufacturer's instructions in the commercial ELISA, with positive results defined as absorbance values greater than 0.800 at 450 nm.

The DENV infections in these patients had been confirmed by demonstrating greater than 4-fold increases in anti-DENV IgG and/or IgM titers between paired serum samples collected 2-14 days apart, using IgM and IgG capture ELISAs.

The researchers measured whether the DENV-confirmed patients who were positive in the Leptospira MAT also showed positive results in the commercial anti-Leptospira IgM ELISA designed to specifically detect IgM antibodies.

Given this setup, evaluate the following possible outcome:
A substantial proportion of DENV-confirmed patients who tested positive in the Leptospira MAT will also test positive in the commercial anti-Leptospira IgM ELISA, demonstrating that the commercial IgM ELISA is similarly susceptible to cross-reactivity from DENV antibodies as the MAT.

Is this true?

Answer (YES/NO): NO